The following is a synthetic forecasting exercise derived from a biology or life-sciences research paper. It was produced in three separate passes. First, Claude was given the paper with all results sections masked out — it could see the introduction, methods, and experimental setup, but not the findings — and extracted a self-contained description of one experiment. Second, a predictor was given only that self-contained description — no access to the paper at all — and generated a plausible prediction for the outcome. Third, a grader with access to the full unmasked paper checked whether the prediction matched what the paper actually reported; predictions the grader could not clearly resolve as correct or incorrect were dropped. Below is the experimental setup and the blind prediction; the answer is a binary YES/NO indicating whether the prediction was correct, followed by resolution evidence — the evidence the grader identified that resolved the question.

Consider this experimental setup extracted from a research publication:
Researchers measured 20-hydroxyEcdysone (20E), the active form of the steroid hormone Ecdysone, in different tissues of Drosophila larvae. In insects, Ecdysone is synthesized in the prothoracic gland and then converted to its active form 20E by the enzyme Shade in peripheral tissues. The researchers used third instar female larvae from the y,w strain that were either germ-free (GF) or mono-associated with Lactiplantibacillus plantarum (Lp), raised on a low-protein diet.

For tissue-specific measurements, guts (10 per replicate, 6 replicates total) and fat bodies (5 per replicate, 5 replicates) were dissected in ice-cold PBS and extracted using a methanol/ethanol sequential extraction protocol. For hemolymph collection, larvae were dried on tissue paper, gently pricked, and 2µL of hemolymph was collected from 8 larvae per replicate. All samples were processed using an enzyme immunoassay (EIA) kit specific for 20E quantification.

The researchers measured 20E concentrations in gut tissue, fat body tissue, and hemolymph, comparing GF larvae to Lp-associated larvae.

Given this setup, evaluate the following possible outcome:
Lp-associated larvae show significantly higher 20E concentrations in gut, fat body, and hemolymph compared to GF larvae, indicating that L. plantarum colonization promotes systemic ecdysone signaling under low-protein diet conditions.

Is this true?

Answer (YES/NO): NO